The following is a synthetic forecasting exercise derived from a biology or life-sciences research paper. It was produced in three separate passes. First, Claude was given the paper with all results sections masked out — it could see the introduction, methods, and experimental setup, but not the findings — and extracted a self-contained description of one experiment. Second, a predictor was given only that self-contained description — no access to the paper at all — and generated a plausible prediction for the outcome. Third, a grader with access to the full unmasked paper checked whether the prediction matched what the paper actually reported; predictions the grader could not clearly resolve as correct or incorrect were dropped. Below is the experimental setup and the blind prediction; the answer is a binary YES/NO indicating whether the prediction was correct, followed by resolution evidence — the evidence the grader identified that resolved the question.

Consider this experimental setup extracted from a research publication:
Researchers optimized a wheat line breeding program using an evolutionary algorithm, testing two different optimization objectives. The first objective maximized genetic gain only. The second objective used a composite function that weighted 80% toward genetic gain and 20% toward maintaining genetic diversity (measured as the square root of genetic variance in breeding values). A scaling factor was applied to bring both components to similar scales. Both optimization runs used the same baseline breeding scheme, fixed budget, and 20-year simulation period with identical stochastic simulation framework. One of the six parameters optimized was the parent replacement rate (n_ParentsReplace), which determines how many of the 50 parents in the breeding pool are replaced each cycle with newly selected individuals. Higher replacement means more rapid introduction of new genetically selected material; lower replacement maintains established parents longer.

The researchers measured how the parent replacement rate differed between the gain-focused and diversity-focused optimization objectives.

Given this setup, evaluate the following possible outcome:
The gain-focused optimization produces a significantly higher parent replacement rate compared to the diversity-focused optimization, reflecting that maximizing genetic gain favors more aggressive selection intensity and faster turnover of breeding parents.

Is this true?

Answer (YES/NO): YES